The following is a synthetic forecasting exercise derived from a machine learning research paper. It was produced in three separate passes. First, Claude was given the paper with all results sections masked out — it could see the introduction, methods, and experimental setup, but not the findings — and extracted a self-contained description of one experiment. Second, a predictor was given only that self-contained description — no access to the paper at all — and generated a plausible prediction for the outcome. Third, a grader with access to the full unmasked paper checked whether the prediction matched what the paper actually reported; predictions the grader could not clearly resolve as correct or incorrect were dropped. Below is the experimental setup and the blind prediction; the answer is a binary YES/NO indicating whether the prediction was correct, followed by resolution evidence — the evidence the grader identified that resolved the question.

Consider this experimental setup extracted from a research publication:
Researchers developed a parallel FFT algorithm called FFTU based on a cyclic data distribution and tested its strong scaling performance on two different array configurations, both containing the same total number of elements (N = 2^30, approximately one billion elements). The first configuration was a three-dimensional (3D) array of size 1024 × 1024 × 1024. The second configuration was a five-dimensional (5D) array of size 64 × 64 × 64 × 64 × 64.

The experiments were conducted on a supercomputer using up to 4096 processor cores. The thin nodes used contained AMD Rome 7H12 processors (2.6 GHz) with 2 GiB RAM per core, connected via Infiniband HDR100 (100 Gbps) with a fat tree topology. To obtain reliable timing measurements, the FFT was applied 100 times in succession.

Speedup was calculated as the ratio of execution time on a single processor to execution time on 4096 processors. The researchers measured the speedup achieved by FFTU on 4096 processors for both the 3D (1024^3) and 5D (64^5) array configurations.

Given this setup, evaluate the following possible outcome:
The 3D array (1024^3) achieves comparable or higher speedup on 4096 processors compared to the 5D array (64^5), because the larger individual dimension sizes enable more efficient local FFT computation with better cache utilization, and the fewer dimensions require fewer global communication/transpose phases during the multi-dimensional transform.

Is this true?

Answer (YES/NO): NO